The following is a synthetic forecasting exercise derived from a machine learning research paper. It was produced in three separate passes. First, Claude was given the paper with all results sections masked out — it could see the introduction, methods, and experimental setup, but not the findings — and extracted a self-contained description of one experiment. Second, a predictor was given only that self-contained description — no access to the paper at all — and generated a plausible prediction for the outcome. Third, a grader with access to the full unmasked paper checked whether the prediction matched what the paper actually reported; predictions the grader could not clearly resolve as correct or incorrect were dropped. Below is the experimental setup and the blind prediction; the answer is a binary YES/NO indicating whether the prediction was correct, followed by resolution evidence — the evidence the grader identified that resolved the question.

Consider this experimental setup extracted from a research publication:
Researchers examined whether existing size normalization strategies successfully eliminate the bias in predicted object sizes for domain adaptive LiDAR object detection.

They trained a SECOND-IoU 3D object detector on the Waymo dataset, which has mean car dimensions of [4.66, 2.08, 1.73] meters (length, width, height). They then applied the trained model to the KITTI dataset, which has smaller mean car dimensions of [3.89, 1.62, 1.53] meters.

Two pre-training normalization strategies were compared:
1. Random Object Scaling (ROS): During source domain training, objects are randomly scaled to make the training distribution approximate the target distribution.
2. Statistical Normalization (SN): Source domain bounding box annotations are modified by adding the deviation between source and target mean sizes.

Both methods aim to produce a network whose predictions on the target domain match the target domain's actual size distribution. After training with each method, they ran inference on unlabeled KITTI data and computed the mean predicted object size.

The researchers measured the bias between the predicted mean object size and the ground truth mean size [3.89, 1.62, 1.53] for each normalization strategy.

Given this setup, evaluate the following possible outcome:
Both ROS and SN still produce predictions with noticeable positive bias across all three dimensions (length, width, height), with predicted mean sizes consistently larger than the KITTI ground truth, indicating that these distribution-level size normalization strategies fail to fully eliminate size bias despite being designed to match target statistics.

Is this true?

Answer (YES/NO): YES